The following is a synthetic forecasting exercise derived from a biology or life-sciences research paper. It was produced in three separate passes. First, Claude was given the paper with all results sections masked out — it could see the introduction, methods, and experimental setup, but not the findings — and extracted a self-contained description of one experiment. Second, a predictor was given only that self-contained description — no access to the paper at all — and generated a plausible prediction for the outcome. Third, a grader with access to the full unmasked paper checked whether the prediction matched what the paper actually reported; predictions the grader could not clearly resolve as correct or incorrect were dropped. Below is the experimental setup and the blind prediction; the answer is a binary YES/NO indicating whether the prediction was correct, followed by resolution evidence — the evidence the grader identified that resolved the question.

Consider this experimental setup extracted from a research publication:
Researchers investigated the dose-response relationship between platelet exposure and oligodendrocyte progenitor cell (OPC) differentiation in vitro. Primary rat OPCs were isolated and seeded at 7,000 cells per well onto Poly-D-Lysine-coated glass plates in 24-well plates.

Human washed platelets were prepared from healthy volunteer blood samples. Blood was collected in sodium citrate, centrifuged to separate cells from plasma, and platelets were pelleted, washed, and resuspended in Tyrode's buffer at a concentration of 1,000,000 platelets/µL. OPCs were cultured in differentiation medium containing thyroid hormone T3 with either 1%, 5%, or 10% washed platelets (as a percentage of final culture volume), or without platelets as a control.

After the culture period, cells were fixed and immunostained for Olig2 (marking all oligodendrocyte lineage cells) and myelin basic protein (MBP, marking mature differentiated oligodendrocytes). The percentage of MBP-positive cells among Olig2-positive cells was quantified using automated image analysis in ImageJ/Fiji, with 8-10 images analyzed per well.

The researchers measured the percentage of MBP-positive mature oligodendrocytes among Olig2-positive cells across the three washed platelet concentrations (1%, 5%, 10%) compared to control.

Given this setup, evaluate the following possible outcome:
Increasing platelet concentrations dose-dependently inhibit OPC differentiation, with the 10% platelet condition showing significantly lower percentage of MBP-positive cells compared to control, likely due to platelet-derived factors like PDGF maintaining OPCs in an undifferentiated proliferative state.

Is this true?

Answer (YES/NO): NO